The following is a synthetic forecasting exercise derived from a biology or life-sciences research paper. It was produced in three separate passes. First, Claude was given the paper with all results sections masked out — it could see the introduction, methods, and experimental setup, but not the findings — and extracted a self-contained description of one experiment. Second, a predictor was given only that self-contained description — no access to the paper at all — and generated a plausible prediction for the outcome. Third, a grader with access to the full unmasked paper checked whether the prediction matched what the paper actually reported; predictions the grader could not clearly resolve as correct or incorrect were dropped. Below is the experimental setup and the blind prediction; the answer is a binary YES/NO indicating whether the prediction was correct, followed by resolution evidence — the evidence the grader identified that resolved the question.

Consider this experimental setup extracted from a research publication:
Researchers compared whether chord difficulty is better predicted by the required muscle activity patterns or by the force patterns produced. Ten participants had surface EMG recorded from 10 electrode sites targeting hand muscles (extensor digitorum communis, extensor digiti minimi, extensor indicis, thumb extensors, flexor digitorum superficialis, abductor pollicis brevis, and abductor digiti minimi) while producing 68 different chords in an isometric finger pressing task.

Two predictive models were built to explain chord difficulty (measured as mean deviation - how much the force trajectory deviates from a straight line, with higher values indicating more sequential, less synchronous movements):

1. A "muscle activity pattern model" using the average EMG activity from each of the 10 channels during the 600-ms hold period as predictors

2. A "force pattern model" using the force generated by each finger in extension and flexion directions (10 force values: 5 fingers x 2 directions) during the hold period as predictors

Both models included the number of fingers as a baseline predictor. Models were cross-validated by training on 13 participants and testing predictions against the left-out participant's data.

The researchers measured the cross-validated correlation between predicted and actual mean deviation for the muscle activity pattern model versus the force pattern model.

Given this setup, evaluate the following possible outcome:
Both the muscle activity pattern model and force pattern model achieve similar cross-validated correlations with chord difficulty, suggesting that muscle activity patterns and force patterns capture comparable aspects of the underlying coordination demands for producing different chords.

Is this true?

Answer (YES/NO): NO